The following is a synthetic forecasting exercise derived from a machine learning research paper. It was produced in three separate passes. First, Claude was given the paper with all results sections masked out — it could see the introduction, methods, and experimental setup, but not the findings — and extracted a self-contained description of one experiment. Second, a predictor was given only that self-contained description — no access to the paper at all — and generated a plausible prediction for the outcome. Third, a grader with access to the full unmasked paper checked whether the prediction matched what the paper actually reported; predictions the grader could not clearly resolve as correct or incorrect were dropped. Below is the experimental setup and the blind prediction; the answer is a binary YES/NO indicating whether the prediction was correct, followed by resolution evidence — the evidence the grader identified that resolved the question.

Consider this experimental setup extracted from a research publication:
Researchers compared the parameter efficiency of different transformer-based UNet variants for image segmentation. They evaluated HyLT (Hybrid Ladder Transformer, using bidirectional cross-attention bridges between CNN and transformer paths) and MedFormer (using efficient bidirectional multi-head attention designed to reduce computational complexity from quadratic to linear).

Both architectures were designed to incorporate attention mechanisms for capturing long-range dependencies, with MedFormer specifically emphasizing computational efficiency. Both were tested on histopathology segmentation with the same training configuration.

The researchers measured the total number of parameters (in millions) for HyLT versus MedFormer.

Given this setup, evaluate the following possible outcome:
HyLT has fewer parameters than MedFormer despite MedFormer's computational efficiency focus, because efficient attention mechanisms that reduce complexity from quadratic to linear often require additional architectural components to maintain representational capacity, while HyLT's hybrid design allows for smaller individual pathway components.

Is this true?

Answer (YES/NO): YES